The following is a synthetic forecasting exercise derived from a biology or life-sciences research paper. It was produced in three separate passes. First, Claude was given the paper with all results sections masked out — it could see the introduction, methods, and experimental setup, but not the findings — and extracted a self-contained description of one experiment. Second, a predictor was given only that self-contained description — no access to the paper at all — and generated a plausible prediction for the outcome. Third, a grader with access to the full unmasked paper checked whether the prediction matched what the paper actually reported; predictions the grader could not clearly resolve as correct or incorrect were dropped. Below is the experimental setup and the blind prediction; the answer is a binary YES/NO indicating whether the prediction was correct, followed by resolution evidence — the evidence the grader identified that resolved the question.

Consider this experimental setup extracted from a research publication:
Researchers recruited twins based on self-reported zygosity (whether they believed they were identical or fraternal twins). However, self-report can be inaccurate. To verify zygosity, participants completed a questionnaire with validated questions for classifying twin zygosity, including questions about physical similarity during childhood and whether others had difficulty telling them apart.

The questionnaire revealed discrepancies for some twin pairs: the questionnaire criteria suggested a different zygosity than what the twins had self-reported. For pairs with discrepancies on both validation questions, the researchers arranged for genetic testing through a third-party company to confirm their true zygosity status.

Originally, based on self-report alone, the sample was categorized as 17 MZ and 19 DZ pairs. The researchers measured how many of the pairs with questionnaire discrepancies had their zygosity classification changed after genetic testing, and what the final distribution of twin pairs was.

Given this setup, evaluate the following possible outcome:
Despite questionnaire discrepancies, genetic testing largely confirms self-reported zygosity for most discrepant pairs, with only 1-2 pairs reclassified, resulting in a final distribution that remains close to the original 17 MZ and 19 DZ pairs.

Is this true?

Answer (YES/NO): NO